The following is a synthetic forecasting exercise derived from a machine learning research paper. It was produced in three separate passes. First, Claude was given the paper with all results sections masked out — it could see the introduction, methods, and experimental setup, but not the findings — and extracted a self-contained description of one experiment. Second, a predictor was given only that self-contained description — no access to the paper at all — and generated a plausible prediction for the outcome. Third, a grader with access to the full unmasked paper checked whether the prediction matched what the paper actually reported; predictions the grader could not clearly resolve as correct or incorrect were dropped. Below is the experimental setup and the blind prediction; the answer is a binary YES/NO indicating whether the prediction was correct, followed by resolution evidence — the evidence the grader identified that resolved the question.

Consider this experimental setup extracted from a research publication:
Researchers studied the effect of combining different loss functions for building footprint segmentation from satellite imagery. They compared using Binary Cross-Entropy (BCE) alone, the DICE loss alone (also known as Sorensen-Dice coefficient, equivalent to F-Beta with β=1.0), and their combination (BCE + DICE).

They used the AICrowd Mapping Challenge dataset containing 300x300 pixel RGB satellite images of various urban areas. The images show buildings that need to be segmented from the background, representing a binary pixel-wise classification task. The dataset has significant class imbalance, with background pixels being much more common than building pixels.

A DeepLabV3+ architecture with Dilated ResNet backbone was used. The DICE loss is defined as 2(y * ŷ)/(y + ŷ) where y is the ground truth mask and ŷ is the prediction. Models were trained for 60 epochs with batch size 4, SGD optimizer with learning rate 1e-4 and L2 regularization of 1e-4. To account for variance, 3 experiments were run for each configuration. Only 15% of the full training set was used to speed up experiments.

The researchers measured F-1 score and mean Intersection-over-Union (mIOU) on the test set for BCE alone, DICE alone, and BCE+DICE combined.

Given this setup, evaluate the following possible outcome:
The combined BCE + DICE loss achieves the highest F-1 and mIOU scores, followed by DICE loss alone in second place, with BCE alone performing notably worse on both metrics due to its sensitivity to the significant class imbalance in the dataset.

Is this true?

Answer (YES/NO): YES